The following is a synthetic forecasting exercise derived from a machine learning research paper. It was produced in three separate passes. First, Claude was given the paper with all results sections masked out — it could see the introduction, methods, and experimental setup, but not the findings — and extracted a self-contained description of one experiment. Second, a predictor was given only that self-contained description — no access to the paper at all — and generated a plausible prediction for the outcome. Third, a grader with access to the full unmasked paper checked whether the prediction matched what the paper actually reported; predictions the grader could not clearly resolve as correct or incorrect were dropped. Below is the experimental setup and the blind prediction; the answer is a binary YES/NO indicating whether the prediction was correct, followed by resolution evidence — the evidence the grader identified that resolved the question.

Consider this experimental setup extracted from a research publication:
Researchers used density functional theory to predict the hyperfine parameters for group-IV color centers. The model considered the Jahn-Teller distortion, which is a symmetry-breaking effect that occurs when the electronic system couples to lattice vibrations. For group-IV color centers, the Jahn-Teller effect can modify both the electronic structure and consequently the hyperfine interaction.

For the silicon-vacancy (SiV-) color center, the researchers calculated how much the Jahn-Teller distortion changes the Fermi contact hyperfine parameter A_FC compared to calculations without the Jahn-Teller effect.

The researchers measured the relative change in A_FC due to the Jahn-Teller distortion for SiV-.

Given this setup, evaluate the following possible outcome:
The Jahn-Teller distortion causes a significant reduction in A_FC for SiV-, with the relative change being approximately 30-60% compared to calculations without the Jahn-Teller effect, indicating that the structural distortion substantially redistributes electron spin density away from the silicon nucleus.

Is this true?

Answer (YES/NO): NO